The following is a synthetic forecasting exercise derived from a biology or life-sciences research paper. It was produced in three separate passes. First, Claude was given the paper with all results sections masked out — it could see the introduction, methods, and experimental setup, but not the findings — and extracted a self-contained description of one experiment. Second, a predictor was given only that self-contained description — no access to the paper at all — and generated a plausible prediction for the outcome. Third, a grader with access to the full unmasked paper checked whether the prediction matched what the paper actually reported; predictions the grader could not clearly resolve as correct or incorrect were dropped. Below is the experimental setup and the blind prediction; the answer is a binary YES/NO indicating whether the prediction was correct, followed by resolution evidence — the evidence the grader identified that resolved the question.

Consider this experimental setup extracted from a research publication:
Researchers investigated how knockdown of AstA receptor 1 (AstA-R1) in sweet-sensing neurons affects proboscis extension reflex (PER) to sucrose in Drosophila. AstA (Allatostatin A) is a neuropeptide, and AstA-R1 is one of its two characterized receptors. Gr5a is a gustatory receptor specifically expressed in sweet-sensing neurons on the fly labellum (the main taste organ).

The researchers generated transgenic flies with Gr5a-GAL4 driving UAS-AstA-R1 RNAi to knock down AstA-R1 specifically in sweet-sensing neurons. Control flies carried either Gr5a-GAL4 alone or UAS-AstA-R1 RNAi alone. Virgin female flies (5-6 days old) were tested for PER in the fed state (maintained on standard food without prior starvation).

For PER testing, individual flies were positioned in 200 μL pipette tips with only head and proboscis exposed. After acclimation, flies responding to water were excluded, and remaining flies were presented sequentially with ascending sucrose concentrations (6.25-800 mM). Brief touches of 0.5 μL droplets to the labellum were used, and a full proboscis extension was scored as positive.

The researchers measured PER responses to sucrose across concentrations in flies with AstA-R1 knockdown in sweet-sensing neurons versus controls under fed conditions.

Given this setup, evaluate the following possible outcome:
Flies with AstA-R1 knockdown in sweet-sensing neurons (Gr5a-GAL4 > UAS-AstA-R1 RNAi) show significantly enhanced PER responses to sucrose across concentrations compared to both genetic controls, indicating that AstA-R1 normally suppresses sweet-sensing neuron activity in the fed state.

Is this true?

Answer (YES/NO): YES